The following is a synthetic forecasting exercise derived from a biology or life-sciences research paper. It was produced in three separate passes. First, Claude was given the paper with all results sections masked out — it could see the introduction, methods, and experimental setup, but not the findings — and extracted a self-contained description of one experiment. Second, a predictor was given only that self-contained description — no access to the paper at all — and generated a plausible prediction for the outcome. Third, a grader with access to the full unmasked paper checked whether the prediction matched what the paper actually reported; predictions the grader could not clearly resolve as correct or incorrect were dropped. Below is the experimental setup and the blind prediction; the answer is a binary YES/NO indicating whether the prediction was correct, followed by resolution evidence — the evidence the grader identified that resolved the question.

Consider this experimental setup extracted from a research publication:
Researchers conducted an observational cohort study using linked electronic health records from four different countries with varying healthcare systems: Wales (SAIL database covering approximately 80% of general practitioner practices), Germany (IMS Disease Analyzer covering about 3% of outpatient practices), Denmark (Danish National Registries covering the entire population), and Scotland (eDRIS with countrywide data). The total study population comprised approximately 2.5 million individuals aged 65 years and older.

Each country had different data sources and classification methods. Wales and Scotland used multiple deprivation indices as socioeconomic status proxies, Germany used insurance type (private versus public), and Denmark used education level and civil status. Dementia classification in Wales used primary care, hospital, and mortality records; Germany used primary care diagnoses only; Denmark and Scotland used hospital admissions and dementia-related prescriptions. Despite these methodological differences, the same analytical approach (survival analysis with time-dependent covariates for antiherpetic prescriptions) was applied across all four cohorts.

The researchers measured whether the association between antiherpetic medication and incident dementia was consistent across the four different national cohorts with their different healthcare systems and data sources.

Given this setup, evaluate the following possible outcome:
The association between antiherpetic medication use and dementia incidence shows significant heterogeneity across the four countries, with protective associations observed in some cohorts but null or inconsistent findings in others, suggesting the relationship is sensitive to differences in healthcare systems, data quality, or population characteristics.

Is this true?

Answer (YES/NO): YES